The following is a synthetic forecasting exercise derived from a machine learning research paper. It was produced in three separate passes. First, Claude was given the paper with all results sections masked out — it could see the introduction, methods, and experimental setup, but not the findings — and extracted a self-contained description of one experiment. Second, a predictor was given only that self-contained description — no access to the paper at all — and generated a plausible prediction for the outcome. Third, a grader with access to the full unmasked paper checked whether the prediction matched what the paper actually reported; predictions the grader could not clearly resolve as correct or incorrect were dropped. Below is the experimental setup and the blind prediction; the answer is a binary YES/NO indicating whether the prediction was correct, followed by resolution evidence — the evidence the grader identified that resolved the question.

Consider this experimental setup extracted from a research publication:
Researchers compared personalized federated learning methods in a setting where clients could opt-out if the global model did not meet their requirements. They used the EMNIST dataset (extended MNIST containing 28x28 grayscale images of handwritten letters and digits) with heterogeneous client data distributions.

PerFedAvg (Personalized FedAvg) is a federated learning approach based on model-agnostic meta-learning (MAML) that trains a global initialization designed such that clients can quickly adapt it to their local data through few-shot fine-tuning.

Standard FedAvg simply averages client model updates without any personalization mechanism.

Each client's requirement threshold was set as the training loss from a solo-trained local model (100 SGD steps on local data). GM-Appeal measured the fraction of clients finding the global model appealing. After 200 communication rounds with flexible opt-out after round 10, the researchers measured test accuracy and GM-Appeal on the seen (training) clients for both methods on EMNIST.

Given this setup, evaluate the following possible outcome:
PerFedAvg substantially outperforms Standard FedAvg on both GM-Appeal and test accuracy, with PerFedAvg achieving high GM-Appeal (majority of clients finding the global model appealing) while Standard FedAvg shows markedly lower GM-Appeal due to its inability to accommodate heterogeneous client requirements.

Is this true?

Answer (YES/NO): NO